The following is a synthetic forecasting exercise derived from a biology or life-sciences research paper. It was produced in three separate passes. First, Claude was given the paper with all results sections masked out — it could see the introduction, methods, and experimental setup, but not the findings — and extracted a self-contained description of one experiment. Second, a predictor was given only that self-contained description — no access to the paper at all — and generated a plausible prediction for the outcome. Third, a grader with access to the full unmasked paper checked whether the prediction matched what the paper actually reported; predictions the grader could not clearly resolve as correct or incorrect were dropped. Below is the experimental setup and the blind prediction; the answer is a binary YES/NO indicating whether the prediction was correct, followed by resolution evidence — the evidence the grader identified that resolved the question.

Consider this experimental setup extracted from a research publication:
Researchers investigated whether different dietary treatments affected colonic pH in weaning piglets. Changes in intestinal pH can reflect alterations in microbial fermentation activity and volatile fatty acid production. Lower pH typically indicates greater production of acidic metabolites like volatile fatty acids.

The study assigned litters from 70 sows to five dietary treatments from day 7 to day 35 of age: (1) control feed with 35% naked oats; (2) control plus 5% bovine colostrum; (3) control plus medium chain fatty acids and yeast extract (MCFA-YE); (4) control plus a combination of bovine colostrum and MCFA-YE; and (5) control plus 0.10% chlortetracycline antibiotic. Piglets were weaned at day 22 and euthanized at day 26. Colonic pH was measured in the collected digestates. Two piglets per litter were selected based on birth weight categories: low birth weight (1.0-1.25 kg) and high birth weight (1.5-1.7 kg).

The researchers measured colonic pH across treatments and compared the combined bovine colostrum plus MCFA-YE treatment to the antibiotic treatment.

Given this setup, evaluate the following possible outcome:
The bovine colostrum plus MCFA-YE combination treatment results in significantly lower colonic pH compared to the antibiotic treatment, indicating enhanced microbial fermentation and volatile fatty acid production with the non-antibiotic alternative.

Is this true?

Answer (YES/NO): NO